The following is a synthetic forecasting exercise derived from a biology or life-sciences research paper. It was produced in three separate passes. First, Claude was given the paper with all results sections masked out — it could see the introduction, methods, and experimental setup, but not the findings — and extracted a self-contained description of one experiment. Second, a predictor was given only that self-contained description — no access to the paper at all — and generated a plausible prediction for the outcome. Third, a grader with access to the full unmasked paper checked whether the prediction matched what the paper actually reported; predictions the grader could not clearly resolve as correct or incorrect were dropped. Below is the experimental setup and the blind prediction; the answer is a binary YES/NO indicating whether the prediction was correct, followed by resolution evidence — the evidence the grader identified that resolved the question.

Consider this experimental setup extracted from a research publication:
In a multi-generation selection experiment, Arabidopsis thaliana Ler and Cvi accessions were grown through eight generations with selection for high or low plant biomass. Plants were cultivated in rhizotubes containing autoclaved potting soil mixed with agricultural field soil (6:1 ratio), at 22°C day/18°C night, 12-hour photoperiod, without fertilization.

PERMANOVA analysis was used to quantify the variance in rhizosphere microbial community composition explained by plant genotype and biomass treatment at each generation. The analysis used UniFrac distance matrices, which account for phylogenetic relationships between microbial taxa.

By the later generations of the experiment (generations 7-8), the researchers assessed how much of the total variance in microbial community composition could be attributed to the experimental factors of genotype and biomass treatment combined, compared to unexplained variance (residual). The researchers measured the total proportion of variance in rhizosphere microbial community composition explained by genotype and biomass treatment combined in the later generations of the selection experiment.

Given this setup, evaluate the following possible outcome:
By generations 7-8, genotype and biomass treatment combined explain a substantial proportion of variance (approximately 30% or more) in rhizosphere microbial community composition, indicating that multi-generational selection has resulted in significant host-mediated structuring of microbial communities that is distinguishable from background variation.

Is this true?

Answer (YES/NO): YES